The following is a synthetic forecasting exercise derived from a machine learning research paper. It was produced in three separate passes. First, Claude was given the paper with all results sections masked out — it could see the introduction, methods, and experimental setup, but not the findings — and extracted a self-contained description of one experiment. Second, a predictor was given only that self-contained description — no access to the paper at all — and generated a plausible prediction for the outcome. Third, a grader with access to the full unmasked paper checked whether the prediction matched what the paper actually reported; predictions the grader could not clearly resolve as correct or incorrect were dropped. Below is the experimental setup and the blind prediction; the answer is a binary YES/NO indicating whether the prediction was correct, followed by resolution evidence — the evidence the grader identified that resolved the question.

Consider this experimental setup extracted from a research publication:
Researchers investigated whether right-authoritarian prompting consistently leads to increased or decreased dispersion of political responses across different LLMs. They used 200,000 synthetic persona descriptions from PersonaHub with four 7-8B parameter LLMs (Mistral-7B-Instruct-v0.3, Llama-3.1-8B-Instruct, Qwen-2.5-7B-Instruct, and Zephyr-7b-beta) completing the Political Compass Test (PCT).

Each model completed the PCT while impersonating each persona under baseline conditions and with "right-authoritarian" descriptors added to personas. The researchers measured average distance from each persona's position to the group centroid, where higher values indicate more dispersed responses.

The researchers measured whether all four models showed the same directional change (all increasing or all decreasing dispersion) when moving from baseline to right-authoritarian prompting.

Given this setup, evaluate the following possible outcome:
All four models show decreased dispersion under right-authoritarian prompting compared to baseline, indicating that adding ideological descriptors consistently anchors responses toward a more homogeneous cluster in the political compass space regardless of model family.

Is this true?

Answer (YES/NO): NO